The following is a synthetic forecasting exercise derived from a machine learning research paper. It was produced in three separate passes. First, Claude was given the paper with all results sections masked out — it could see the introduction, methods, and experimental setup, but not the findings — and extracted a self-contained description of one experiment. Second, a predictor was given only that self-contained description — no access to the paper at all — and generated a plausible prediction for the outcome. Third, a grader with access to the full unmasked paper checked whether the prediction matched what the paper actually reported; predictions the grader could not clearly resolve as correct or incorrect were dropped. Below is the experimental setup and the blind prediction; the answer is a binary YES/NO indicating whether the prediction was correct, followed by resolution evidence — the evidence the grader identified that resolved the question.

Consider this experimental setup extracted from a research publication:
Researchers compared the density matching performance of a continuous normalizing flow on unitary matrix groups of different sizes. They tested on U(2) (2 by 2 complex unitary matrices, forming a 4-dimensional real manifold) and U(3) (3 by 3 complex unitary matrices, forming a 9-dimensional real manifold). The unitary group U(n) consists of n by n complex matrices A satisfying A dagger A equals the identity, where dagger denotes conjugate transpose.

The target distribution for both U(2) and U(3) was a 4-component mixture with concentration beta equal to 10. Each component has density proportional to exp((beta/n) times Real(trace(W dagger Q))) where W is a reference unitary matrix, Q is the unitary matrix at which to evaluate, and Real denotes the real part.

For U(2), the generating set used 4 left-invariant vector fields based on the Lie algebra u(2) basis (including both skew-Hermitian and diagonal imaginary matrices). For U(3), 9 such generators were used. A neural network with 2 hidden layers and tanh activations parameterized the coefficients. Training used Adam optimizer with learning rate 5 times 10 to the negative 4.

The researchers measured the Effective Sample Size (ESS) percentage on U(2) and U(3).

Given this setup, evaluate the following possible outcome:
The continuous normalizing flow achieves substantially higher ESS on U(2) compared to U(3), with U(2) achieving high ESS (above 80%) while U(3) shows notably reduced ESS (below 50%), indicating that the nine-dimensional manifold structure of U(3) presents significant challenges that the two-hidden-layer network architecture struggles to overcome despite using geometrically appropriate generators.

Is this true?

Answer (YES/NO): NO